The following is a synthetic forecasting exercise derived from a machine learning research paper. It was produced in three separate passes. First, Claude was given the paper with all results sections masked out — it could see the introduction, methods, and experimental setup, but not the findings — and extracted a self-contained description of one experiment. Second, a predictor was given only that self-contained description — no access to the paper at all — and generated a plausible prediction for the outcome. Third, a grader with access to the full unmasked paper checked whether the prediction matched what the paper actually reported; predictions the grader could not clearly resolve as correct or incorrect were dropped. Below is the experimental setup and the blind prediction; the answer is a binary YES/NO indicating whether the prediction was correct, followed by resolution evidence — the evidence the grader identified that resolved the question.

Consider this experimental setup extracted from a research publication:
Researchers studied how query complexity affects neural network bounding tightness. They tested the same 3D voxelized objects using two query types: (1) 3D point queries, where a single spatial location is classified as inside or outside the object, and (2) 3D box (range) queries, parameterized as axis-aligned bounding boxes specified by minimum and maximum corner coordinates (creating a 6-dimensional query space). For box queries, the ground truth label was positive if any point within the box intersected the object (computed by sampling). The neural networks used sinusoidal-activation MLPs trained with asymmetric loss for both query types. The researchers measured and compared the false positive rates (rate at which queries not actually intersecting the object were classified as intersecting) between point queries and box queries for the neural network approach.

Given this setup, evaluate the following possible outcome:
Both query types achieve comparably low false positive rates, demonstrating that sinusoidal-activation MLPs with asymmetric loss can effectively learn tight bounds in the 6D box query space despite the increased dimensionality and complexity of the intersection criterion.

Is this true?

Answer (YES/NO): YES